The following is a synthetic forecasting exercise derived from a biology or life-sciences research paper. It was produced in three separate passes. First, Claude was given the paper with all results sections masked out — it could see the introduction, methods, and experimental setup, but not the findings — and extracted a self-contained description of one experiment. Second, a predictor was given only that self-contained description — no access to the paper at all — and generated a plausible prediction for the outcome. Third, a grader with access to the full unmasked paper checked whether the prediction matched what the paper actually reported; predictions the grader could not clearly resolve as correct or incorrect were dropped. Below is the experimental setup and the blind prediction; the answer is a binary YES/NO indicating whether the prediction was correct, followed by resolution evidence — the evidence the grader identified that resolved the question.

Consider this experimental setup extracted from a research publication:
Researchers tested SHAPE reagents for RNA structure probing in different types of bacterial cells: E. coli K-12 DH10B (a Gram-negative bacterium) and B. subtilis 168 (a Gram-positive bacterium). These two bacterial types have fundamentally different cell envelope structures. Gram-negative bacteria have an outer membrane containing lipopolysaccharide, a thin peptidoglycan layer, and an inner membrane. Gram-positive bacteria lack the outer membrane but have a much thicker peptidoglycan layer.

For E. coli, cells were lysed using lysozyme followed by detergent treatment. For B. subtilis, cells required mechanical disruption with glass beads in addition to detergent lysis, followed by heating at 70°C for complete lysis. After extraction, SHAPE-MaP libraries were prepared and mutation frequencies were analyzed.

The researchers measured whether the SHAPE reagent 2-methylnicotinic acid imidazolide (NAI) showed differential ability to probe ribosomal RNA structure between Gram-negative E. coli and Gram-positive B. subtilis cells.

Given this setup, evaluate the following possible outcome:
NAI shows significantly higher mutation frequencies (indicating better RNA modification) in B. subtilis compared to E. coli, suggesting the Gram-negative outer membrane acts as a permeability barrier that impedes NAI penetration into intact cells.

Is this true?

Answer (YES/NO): NO